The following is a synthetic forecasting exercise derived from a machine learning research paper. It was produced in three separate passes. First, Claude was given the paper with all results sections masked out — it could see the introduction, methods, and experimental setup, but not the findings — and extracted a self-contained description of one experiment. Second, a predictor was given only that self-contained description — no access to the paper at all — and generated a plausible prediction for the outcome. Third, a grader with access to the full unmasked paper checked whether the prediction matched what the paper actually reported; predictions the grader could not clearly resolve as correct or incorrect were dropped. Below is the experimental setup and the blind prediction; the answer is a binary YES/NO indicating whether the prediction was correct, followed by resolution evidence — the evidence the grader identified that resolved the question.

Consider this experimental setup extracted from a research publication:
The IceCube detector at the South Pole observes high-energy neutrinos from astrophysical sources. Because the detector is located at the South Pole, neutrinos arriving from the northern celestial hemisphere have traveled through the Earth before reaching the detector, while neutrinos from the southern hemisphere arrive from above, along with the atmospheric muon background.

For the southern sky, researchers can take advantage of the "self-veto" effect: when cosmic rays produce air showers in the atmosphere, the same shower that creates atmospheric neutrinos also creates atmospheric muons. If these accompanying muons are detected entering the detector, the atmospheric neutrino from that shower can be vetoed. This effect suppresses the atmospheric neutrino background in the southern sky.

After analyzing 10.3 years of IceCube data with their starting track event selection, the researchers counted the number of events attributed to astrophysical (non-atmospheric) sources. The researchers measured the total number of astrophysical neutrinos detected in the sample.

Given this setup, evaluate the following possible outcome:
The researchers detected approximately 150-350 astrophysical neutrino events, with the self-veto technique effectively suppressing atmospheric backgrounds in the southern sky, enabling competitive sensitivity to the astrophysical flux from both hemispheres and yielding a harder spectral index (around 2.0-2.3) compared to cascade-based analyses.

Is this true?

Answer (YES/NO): NO